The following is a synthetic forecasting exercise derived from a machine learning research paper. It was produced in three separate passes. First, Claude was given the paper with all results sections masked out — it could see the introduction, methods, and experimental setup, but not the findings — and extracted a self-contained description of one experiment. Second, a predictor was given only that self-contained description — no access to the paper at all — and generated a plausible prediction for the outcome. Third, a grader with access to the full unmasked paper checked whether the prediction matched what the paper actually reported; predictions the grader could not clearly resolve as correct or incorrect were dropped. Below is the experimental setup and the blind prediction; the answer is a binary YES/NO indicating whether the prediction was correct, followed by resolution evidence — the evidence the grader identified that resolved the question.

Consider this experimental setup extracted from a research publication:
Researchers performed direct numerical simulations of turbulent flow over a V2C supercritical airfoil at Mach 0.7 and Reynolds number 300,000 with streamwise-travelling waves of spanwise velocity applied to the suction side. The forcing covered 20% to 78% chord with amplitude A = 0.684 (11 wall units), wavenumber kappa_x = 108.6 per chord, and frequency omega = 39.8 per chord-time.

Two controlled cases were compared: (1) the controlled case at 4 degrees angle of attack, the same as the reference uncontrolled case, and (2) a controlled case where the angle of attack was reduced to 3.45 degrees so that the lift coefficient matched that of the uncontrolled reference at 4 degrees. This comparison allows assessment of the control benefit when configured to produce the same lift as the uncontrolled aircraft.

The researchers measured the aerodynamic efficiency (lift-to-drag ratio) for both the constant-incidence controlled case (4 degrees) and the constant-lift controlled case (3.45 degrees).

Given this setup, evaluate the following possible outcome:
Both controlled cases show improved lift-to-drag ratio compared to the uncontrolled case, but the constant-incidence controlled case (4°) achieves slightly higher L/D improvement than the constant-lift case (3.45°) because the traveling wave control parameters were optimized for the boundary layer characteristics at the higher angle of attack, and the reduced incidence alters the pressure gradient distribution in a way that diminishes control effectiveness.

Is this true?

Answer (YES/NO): NO